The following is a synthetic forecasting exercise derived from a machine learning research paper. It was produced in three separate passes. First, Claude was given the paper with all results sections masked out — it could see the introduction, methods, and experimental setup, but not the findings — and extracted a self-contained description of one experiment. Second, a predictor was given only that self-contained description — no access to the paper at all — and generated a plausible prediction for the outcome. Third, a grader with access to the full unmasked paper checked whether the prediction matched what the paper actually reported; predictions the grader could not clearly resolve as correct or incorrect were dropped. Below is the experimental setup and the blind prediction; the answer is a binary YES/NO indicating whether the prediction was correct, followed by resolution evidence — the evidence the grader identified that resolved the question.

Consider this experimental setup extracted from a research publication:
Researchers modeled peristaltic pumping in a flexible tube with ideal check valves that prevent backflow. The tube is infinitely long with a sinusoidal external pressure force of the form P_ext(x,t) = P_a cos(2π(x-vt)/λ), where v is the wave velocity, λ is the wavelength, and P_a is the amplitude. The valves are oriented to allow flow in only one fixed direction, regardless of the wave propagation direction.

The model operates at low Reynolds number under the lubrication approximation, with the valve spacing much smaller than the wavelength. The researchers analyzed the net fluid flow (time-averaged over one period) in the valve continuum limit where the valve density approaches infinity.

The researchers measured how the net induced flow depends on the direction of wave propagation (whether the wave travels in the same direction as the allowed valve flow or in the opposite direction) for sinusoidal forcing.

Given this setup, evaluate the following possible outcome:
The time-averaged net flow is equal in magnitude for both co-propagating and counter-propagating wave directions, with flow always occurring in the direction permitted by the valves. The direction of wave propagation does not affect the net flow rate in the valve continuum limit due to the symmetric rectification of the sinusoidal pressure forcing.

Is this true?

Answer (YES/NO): YES